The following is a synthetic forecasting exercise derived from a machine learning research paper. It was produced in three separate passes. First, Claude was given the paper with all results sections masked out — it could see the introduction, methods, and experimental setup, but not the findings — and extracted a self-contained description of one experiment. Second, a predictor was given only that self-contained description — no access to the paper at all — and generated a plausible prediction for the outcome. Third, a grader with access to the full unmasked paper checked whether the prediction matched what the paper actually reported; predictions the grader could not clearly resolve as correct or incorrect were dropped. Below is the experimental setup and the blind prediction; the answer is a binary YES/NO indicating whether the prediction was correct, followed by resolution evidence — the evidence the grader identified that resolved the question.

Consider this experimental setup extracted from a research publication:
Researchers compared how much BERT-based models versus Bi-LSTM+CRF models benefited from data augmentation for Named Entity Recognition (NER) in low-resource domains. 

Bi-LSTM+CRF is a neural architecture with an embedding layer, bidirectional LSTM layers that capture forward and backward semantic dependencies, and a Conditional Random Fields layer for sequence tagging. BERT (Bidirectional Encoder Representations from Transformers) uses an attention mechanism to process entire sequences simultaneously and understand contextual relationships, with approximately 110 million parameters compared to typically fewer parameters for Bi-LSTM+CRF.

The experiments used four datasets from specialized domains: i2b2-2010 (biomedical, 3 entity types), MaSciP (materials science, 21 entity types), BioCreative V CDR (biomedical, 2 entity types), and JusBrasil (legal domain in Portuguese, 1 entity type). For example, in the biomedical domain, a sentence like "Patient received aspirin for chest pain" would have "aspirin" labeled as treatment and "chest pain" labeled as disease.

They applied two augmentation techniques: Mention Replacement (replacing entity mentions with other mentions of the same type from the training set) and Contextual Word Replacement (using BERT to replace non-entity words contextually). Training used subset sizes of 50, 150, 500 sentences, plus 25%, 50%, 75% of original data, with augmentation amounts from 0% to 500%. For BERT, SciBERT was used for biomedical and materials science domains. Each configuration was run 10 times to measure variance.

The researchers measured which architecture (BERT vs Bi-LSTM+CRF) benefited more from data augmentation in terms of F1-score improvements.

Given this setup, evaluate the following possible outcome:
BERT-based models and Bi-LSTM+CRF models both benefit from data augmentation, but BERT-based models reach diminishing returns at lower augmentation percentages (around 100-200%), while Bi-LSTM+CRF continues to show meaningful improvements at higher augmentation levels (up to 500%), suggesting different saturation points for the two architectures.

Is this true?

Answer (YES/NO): NO